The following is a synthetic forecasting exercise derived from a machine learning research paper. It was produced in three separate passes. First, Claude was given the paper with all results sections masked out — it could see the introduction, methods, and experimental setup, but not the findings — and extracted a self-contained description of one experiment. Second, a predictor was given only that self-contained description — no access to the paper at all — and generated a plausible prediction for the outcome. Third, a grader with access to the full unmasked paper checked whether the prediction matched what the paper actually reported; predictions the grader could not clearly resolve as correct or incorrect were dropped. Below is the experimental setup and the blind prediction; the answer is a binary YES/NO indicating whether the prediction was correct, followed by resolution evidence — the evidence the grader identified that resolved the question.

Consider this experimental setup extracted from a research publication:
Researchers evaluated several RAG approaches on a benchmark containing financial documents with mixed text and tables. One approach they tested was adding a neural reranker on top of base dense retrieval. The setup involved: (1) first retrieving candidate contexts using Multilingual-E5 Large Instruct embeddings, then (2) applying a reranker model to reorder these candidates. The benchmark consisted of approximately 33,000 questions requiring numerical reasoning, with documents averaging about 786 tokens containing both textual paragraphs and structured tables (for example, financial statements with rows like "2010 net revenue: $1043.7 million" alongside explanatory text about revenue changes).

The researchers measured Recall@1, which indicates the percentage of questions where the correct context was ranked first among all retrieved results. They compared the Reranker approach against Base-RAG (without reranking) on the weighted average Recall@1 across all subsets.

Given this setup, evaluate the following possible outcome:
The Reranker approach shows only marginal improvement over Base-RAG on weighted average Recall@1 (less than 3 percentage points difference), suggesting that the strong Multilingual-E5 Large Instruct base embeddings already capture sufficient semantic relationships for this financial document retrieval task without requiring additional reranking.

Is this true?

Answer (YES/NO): NO